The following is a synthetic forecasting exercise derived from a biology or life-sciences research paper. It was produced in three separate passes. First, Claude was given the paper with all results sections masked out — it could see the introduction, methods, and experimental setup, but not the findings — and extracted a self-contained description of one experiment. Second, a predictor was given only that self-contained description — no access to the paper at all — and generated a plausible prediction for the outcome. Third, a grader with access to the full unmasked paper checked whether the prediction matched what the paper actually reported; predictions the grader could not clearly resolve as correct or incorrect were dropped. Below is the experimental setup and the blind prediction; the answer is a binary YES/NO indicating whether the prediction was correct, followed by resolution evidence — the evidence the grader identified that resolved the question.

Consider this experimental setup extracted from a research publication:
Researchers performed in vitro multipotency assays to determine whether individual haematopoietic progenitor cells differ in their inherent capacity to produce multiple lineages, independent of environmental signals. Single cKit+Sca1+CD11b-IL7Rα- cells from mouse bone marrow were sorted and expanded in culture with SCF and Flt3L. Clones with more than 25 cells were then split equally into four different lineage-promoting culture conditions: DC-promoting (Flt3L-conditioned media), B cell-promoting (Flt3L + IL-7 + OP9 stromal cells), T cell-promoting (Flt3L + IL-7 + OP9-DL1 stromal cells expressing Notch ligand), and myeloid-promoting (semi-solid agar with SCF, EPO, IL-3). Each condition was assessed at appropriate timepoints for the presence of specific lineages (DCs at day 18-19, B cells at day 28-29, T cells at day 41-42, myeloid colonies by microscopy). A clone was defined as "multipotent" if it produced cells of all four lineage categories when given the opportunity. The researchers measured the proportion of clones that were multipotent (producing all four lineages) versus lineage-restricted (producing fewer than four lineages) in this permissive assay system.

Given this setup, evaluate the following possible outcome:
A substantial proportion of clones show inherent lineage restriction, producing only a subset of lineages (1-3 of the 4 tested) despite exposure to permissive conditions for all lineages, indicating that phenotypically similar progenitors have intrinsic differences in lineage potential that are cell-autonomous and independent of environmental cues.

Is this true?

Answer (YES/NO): YES